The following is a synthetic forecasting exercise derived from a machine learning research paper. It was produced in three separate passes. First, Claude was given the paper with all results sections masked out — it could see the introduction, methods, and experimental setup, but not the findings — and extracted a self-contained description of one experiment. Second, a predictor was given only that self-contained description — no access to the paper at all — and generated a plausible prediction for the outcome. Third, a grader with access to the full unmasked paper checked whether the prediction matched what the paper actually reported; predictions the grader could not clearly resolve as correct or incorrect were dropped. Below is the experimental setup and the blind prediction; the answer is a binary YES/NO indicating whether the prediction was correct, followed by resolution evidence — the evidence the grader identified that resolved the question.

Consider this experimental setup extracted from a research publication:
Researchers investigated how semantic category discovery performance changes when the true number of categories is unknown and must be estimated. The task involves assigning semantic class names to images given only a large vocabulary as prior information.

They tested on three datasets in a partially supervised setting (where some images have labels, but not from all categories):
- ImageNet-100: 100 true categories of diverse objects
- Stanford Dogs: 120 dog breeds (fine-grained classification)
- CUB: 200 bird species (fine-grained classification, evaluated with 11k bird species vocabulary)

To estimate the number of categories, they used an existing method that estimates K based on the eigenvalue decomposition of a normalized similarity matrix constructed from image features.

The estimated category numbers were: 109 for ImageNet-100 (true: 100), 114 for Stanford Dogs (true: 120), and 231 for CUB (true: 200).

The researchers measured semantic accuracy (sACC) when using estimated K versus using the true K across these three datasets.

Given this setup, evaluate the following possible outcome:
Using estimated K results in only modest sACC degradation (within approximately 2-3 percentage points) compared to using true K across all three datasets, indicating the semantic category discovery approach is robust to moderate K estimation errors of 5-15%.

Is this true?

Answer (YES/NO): NO